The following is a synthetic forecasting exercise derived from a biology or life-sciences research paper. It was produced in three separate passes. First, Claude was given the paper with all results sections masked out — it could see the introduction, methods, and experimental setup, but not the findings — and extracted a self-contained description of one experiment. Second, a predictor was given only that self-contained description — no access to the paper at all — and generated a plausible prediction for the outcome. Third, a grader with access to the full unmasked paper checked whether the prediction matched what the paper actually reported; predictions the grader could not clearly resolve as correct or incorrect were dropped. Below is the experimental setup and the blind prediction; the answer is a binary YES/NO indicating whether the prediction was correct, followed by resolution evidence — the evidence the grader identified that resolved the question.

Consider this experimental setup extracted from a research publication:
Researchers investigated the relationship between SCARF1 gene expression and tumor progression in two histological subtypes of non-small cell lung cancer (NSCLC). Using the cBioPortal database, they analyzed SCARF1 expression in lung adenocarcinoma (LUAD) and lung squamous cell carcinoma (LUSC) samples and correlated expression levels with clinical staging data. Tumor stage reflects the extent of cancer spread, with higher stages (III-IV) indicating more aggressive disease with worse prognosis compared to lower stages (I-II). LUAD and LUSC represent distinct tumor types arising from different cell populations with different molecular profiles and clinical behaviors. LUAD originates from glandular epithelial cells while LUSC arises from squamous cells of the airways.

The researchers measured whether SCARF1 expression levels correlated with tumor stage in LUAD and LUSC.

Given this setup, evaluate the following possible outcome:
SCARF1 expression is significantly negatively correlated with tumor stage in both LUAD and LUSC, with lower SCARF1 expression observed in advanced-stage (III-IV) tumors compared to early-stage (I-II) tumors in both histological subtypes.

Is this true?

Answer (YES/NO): NO